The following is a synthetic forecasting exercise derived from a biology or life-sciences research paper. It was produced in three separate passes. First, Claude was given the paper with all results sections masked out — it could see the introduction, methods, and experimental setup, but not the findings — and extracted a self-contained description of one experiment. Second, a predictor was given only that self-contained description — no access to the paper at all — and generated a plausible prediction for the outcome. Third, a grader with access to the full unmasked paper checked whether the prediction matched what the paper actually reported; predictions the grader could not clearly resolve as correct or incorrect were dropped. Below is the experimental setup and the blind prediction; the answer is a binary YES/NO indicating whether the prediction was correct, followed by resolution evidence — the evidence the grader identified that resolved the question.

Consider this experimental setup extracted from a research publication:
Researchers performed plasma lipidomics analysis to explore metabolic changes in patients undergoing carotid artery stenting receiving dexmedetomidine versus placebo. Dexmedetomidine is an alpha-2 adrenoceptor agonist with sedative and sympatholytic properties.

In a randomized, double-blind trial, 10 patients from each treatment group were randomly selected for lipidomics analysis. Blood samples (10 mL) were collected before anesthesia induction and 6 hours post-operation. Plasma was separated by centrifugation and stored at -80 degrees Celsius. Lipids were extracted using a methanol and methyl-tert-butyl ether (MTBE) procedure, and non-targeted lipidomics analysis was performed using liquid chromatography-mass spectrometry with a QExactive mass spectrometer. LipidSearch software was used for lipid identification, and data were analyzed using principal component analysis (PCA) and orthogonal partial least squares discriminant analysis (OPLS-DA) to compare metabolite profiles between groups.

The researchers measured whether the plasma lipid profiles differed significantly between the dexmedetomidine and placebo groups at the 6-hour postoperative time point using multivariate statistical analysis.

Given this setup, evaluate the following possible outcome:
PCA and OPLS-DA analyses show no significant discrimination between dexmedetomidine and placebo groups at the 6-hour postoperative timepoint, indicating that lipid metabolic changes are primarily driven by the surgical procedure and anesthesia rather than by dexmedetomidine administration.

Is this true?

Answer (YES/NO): YES